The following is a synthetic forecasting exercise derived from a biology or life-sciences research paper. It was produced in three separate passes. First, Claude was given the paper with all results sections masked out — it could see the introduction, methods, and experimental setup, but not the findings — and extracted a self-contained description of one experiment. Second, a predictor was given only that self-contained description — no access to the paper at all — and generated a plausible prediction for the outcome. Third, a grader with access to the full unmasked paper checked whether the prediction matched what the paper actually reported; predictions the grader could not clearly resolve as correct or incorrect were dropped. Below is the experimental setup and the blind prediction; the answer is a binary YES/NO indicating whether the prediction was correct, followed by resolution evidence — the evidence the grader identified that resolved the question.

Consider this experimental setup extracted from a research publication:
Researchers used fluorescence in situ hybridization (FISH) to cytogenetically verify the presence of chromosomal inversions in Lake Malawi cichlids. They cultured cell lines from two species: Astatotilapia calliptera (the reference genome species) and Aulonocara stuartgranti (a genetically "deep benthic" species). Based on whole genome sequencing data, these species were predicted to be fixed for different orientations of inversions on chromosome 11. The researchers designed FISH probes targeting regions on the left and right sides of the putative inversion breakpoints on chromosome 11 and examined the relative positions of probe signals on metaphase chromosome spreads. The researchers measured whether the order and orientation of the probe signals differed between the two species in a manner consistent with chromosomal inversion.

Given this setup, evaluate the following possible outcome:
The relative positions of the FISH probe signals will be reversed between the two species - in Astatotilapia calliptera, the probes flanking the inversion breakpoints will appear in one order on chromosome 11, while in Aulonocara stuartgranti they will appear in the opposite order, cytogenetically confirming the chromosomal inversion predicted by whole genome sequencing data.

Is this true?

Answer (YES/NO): NO